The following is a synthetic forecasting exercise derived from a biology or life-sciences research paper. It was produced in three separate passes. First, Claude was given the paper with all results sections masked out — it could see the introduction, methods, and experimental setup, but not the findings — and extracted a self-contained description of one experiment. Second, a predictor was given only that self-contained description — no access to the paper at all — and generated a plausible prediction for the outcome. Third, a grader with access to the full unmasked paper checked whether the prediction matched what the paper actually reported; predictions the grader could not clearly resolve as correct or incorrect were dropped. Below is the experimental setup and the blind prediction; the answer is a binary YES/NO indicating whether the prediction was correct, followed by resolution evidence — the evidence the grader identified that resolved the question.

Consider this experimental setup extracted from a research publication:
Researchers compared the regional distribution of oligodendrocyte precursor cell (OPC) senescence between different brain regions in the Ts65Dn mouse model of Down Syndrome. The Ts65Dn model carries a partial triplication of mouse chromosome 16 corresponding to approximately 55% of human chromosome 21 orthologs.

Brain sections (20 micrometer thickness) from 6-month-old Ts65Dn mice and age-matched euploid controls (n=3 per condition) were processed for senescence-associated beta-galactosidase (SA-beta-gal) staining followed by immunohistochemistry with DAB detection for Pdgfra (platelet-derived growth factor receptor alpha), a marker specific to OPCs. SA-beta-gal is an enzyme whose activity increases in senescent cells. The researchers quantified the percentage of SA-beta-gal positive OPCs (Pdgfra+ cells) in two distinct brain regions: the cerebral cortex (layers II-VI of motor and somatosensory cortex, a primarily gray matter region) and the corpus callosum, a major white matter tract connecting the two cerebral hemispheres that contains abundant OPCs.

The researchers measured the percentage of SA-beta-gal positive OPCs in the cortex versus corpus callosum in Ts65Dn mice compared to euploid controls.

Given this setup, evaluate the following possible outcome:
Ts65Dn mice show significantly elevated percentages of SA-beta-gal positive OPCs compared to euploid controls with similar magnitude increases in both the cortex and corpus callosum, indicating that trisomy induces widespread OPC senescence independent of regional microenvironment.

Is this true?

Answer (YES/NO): NO